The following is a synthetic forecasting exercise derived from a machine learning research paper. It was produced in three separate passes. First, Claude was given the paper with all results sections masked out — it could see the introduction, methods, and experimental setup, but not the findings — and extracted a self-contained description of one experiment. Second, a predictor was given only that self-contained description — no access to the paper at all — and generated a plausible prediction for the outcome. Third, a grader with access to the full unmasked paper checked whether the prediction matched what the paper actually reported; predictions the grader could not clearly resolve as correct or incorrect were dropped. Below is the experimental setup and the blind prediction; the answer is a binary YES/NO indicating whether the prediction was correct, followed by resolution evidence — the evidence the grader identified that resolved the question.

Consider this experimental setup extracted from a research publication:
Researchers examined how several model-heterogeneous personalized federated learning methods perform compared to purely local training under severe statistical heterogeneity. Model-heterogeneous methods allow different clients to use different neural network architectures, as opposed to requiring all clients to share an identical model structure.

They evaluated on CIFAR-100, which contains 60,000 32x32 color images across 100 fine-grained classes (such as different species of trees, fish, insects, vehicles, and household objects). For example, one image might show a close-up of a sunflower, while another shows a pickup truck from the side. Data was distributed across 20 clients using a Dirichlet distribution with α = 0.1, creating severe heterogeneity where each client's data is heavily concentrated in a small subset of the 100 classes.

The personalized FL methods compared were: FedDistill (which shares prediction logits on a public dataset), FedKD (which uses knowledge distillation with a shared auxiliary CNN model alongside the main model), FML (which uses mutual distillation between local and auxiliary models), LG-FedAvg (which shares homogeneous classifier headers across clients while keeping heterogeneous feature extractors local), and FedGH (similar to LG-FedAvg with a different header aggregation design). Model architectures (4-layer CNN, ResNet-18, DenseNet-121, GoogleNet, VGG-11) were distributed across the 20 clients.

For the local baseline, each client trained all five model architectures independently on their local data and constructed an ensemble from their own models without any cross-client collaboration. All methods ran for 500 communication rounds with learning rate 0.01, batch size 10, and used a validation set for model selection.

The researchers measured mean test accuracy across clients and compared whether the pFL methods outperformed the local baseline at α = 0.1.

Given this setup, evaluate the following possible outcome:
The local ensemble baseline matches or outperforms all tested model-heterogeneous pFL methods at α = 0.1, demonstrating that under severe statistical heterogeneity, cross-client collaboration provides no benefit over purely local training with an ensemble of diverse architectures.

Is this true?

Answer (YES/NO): YES